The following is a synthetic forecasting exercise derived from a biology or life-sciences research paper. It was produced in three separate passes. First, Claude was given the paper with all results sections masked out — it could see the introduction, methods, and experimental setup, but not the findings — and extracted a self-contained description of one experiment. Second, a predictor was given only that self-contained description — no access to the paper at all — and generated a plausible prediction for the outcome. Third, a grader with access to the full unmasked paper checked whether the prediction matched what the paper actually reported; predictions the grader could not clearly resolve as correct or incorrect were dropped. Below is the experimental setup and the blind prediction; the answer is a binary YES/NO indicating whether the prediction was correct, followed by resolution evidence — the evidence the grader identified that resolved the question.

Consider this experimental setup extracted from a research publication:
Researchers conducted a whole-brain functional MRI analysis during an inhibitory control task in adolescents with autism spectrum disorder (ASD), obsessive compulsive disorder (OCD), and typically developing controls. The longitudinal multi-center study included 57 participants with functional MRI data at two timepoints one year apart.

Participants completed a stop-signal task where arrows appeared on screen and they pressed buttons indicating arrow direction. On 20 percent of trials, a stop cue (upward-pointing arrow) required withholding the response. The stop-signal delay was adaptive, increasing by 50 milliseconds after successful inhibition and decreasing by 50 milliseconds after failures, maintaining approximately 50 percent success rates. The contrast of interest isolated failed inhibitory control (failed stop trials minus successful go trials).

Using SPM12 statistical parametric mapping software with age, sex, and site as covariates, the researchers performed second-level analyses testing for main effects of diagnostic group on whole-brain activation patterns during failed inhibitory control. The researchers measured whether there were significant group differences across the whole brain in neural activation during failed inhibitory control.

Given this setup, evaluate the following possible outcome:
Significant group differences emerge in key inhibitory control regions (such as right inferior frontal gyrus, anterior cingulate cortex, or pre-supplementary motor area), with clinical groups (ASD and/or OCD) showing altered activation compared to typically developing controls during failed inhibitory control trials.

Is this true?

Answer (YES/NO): NO